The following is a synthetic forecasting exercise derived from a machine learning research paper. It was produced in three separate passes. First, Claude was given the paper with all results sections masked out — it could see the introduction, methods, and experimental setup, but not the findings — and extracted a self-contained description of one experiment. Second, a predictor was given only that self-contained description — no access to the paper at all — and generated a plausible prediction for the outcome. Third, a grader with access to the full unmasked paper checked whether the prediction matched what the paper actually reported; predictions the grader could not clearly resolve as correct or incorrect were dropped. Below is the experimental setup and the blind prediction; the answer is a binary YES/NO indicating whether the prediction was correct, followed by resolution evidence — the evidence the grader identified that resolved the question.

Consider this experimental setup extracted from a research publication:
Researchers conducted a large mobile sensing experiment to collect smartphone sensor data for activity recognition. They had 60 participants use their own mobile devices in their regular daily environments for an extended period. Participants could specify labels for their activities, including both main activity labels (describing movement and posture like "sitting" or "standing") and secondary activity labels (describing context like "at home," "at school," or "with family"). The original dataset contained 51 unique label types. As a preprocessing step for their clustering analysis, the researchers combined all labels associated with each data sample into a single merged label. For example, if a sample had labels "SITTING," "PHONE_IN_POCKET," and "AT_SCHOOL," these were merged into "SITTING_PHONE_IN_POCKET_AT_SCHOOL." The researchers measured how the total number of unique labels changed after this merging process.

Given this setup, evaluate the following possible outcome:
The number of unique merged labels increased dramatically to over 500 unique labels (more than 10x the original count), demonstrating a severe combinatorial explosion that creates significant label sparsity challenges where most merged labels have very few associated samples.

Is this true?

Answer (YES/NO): YES